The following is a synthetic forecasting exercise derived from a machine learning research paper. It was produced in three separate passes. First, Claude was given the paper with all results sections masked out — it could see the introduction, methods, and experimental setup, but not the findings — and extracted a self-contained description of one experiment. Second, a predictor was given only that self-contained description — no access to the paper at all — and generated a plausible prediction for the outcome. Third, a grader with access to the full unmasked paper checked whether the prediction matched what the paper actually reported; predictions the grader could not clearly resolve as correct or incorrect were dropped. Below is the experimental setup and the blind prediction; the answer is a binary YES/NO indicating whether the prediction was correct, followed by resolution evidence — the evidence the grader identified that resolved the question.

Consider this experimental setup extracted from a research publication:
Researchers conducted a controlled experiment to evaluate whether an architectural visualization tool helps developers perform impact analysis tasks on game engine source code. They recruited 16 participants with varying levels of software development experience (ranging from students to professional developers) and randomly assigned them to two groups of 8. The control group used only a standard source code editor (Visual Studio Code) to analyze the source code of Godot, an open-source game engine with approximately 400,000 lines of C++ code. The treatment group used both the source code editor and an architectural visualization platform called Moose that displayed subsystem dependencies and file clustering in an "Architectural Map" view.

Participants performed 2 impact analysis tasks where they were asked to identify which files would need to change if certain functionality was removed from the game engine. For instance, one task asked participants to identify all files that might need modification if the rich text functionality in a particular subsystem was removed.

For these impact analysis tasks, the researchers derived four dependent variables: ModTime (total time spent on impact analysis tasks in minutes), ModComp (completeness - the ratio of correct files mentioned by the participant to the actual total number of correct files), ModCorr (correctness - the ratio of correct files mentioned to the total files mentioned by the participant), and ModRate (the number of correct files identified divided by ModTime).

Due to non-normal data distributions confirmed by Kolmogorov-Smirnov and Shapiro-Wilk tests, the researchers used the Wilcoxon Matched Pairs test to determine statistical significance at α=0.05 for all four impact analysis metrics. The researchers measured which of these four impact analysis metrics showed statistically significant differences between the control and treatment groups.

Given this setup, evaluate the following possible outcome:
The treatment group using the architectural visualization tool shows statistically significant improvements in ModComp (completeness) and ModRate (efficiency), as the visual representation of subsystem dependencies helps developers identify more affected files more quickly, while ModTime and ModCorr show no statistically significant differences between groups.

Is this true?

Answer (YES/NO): NO